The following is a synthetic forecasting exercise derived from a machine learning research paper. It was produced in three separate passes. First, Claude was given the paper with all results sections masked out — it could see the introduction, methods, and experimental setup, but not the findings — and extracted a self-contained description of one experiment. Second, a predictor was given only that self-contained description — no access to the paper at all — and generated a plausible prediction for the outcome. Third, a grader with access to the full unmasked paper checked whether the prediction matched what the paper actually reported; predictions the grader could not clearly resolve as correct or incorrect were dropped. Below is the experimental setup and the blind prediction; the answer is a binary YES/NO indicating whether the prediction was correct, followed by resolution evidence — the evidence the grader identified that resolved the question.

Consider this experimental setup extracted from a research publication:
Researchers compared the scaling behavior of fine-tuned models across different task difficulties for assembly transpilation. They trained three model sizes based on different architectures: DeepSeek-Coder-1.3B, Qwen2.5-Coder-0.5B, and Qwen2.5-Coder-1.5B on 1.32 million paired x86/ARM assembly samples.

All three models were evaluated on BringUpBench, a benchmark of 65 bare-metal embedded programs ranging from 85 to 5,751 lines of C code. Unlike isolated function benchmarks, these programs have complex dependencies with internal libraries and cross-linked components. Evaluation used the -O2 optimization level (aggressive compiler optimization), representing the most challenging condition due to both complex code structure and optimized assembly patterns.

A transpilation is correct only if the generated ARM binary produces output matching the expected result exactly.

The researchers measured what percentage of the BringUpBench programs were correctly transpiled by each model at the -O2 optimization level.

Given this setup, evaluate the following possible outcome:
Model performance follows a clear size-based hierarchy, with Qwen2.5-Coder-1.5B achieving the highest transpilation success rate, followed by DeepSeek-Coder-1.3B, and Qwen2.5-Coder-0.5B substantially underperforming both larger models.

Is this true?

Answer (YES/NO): NO